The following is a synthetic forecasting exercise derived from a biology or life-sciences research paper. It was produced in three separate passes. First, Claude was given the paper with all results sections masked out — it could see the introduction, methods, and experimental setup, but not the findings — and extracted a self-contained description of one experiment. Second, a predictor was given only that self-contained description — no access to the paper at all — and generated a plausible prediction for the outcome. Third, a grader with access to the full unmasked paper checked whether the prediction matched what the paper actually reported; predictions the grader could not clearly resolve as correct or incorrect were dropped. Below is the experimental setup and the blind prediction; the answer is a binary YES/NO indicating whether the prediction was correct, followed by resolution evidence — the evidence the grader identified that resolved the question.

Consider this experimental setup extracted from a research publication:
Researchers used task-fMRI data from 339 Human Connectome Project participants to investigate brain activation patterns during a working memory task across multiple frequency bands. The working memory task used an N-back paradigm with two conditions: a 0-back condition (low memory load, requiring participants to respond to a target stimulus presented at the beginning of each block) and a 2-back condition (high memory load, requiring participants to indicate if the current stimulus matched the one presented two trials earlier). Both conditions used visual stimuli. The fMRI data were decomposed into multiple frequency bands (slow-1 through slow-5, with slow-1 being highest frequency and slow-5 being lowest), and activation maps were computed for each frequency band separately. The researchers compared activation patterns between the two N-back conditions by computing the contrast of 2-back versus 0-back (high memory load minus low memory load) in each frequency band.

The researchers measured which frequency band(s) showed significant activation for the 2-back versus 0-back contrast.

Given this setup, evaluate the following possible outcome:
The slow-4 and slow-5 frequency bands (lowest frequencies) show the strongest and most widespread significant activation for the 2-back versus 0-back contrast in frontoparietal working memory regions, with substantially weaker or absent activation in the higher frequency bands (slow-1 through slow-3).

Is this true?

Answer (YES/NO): NO